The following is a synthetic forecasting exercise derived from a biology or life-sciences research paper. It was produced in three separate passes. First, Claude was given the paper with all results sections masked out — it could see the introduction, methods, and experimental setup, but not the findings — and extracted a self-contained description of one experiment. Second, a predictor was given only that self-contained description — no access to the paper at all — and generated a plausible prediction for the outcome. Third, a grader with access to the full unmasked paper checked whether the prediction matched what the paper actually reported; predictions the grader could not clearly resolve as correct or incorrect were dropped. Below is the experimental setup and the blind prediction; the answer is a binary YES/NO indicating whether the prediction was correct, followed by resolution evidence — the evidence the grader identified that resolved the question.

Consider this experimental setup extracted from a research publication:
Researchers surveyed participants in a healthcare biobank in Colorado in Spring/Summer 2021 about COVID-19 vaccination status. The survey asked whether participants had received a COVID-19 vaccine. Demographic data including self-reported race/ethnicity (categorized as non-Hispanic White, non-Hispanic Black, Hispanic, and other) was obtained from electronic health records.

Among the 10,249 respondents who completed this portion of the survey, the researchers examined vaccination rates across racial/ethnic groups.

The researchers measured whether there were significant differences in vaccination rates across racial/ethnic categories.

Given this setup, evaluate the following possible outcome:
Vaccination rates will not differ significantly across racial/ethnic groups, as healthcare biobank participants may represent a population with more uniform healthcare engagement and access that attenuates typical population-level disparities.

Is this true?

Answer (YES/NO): YES